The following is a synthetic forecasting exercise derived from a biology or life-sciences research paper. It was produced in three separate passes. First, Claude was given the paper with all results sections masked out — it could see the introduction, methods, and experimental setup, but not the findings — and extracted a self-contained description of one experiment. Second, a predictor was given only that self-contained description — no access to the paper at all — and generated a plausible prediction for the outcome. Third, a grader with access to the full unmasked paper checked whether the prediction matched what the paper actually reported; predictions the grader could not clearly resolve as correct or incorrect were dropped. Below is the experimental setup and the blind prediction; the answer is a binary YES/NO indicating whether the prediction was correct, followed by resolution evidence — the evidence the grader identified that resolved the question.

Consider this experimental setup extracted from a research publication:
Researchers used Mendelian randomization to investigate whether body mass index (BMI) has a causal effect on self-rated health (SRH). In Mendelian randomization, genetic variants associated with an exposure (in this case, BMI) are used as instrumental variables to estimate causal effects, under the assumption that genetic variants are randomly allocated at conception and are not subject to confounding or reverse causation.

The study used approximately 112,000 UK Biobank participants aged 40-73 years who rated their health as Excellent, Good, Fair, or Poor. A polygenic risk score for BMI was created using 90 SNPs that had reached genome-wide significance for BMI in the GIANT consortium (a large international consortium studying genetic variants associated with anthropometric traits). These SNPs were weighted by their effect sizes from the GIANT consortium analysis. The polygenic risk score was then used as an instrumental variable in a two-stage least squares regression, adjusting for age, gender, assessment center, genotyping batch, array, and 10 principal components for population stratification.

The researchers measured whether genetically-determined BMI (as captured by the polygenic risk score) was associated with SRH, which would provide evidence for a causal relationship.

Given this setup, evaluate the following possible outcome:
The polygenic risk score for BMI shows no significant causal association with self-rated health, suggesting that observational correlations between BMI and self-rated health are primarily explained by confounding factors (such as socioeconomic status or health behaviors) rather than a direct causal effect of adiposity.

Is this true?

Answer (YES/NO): NO